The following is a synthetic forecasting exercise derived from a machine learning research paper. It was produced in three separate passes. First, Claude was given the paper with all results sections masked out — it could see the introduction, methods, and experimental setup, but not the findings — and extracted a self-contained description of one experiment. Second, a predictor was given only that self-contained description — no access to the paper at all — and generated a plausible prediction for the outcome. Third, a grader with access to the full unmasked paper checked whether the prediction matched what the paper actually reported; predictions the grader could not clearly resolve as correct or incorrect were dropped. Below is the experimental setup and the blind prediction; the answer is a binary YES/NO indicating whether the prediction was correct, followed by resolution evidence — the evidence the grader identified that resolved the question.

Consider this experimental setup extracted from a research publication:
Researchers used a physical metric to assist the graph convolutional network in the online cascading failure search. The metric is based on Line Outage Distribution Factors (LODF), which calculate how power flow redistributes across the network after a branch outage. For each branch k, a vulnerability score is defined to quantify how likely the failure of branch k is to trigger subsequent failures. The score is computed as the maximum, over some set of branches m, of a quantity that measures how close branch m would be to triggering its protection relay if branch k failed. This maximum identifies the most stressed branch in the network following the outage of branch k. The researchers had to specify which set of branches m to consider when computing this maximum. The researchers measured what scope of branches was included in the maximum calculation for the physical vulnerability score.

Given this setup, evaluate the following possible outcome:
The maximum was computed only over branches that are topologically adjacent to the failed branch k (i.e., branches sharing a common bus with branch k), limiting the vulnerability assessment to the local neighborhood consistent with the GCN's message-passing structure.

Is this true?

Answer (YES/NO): NO